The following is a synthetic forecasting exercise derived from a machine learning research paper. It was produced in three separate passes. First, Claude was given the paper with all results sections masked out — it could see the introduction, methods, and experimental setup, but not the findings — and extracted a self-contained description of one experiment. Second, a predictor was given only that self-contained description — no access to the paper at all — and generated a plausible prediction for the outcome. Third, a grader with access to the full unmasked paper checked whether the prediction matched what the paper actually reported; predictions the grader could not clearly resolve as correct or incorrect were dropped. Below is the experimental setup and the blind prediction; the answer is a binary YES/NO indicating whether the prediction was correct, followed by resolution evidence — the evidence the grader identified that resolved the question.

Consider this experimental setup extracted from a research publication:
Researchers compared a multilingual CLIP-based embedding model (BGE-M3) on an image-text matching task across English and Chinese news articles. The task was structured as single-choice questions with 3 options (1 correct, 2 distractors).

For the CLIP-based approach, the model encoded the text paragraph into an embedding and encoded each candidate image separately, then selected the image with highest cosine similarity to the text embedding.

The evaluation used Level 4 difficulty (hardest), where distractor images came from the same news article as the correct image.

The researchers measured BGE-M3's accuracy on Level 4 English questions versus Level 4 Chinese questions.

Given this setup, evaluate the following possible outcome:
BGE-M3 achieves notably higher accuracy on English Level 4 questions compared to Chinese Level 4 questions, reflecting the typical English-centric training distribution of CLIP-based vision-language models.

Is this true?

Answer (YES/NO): YES